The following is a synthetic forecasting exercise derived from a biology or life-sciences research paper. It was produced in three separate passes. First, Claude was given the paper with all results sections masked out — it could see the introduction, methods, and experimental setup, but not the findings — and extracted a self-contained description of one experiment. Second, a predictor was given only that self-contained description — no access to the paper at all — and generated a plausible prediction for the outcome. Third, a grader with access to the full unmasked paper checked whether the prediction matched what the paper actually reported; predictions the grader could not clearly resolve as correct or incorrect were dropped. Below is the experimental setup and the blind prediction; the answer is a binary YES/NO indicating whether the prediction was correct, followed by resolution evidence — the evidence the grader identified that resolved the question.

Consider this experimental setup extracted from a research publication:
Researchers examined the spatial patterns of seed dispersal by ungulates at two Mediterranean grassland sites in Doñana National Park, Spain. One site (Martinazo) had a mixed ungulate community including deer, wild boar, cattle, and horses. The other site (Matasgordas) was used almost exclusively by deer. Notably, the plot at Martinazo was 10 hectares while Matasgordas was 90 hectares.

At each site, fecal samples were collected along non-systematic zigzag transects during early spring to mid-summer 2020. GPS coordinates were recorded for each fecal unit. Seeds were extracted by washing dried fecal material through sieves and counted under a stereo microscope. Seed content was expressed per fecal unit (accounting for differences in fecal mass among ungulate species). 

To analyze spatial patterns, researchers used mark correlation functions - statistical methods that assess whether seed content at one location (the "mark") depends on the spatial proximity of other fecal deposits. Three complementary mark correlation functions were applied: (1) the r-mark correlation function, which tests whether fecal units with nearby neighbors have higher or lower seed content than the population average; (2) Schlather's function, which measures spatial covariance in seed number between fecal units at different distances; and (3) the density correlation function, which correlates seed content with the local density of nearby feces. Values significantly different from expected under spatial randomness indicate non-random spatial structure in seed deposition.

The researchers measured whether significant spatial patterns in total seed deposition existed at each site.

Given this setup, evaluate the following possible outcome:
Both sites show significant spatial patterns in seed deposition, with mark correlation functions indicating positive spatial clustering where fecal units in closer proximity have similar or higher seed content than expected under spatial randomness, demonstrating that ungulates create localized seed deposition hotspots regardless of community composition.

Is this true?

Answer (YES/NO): NO